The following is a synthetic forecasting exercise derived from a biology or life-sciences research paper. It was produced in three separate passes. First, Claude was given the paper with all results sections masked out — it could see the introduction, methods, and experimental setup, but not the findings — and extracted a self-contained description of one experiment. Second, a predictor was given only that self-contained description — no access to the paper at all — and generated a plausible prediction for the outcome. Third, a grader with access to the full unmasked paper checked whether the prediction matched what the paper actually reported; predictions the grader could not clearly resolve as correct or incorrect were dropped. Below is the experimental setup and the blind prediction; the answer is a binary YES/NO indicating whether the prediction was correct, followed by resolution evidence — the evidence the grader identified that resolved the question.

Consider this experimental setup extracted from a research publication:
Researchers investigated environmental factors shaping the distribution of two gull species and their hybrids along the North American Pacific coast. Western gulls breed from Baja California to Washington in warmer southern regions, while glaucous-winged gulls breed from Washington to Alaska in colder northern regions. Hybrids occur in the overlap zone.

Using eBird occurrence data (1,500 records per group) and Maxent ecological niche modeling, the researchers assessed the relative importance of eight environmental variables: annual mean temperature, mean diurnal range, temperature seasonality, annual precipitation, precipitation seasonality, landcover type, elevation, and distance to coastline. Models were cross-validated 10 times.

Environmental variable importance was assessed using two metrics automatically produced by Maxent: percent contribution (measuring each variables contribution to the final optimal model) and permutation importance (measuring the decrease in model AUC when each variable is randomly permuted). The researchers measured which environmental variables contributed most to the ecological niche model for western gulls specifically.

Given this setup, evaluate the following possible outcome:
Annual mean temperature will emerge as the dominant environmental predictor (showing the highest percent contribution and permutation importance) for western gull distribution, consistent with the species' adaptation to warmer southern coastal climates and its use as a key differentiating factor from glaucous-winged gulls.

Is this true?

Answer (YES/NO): NO